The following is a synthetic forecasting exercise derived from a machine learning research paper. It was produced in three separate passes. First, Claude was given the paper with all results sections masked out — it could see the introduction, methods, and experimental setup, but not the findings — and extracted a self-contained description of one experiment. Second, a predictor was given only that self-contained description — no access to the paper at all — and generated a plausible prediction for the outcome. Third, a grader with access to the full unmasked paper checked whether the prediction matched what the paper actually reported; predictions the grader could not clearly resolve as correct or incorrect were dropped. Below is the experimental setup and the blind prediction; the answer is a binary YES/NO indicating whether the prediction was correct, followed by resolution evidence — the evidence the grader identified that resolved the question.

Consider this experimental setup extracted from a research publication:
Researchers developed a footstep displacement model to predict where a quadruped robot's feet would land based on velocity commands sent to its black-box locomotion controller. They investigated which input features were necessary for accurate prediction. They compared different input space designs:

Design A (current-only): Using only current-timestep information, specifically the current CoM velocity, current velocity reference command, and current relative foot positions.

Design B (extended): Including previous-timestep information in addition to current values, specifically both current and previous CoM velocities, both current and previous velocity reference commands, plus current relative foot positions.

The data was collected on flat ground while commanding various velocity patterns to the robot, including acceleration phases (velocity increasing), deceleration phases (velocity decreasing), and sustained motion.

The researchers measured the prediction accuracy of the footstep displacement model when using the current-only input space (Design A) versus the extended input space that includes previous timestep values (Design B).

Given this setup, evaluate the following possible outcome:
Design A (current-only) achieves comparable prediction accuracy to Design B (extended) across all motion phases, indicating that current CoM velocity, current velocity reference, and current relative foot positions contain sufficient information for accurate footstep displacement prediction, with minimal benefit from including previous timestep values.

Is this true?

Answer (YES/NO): NO